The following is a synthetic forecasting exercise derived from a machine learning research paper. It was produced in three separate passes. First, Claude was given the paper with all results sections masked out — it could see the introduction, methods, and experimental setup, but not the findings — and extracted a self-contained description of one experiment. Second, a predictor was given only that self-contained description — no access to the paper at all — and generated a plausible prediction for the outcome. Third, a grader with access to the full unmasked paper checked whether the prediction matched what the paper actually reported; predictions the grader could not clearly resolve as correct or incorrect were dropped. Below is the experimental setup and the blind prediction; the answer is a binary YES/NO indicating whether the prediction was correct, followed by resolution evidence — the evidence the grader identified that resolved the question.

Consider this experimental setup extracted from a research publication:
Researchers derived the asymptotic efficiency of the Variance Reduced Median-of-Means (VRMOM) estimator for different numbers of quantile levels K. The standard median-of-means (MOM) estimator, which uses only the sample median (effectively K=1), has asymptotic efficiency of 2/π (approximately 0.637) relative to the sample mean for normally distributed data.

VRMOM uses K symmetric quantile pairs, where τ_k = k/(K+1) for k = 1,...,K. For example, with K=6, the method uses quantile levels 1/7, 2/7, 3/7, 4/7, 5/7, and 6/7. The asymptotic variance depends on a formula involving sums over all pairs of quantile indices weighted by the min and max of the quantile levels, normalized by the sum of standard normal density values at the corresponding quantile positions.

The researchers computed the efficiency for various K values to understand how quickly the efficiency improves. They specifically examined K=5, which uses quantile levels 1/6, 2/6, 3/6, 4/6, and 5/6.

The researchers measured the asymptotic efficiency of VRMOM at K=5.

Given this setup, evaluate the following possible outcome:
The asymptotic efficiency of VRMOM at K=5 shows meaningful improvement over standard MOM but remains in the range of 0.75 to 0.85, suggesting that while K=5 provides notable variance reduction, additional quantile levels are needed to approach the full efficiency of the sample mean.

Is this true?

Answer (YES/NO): NO